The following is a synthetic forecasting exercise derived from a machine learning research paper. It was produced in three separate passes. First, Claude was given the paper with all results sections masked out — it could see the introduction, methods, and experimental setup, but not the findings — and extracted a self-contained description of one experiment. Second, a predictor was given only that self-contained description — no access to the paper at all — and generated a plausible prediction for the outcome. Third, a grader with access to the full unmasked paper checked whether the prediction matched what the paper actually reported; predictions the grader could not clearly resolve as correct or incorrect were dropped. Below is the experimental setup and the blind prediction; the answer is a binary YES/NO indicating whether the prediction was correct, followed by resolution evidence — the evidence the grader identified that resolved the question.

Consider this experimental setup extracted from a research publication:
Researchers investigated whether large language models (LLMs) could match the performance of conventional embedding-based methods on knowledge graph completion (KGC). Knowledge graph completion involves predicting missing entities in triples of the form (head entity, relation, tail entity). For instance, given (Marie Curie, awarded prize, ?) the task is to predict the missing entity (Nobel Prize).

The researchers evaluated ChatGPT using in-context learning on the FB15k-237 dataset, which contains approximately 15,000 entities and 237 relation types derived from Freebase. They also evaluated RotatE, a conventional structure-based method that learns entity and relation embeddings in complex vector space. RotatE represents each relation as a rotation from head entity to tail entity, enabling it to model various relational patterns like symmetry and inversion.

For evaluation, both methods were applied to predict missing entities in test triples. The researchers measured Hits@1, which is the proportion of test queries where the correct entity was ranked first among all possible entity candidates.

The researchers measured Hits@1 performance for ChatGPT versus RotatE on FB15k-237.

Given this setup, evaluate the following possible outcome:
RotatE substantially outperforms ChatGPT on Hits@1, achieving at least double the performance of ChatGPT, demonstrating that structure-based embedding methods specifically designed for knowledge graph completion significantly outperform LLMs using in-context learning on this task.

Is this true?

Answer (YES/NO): YES